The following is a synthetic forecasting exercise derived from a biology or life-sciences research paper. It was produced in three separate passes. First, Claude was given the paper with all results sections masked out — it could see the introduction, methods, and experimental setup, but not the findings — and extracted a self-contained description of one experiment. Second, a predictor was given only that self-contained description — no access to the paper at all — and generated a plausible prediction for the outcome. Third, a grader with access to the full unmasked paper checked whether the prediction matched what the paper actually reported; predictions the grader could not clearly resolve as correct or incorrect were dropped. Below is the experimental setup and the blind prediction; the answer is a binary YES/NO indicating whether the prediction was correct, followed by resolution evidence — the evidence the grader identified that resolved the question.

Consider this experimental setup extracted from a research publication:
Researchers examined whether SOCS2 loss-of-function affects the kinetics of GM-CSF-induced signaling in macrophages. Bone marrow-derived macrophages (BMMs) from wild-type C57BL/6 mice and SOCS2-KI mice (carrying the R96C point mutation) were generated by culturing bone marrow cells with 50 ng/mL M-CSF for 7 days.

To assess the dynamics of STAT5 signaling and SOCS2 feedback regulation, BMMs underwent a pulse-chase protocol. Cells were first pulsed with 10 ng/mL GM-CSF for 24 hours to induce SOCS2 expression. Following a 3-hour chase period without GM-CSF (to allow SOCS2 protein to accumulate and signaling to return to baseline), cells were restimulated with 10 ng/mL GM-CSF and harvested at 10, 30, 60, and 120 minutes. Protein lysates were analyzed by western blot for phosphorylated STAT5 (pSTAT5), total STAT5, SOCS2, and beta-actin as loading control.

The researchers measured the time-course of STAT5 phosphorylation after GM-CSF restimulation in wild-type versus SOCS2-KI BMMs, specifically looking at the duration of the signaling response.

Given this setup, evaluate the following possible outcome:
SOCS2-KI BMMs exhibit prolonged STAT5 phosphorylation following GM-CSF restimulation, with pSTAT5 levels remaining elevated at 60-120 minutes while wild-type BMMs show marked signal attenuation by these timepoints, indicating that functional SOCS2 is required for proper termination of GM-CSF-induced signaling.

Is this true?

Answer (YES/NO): NO